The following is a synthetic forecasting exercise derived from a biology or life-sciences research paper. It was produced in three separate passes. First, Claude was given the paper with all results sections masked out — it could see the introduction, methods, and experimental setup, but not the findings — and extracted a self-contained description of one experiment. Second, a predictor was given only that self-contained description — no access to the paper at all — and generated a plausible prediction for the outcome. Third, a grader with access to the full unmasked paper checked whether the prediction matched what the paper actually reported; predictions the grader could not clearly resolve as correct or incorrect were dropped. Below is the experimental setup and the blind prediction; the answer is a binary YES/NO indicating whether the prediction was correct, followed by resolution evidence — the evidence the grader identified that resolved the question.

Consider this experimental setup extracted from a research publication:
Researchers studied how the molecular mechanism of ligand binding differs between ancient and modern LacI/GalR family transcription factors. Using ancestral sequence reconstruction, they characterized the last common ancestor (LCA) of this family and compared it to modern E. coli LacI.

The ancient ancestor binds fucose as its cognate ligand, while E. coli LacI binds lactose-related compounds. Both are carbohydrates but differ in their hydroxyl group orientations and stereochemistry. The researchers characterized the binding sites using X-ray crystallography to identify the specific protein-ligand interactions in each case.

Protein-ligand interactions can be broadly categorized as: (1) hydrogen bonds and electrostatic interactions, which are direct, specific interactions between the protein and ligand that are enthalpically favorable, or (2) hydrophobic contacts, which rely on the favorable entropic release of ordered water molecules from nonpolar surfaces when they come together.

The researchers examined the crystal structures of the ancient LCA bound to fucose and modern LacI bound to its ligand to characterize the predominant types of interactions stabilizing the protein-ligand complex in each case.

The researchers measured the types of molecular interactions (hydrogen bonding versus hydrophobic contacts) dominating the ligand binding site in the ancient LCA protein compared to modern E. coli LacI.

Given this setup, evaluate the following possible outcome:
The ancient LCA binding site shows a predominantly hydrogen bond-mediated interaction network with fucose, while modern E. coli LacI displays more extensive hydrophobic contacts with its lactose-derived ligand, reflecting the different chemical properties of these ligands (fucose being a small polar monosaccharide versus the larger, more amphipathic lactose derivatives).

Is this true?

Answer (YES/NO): NO